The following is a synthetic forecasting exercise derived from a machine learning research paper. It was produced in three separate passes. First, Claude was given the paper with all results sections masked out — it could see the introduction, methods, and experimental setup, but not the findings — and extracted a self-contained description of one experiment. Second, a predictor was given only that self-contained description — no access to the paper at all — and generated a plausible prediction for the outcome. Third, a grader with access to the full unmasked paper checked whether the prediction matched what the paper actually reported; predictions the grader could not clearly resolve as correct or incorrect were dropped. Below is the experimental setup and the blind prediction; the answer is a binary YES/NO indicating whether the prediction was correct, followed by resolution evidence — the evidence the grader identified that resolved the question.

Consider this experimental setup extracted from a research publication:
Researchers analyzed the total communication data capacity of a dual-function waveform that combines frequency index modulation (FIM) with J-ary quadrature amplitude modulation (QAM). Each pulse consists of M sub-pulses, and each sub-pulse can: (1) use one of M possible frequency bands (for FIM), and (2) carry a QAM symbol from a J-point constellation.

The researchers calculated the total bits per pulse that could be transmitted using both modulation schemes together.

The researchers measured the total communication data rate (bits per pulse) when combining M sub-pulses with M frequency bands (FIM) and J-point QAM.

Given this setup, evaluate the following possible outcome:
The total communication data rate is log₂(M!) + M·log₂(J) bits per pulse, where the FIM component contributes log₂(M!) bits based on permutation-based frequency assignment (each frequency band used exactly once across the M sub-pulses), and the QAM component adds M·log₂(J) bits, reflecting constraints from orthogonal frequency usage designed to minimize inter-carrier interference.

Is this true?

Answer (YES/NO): NO